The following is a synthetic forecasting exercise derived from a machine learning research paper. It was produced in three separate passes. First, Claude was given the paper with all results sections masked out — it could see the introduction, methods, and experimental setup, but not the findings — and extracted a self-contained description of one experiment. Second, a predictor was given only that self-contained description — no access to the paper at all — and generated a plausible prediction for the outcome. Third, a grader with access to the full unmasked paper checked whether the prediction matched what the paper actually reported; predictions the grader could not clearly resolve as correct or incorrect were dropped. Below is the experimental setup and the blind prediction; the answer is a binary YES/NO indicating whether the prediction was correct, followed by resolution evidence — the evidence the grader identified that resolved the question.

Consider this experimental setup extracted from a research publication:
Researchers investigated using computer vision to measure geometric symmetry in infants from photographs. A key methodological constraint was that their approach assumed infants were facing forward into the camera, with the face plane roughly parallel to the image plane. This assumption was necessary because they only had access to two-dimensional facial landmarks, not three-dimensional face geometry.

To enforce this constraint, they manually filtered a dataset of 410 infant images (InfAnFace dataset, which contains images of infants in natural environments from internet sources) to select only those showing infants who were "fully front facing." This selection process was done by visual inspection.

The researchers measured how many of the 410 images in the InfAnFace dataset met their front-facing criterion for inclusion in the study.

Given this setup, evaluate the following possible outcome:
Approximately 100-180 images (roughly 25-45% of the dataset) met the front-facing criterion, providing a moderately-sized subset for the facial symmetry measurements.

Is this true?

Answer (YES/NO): NO